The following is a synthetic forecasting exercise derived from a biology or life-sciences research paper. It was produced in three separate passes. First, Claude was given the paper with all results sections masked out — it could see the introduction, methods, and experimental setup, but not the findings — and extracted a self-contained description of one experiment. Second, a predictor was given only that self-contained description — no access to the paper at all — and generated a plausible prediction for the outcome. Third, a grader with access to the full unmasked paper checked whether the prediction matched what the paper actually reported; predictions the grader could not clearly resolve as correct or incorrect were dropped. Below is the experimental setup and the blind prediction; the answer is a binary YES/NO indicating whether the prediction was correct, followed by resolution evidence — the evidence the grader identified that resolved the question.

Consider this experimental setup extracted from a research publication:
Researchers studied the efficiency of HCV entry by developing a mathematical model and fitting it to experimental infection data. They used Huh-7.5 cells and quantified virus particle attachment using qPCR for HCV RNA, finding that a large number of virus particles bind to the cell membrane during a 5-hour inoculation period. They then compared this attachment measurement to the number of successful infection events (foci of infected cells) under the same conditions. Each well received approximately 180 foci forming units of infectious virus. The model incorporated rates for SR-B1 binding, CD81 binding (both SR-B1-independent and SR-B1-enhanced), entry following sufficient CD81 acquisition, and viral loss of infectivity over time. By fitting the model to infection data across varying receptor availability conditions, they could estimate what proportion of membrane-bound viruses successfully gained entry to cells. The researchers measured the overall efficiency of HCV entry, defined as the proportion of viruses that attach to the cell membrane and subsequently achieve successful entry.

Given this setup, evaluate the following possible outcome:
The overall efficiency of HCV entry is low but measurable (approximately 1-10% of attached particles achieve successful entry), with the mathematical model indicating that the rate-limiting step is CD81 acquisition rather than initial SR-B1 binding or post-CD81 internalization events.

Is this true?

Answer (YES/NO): NO